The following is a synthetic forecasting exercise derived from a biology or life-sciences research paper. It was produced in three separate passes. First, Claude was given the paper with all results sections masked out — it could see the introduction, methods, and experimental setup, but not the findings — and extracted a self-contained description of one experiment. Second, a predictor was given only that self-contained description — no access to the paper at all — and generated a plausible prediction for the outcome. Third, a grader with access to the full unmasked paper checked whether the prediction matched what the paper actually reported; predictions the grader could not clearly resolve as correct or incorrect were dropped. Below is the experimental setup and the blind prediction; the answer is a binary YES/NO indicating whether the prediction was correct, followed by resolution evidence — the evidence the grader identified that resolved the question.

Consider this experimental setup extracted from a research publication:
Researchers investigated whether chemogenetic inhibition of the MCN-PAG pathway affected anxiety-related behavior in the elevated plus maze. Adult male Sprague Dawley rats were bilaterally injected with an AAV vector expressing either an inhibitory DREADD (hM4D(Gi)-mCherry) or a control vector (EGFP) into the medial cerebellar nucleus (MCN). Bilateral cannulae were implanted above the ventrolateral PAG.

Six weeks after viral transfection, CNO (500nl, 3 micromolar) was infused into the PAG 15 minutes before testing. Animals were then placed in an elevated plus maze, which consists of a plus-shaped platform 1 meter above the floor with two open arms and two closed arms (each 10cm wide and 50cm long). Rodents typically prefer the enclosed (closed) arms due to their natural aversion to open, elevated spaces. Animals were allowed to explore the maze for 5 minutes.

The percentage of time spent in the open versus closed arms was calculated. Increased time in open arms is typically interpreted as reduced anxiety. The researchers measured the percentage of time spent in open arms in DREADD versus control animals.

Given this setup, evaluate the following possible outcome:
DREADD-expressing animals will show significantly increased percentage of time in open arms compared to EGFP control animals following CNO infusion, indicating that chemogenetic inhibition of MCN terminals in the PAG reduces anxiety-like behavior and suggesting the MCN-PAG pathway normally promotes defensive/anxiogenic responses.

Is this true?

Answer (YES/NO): NO